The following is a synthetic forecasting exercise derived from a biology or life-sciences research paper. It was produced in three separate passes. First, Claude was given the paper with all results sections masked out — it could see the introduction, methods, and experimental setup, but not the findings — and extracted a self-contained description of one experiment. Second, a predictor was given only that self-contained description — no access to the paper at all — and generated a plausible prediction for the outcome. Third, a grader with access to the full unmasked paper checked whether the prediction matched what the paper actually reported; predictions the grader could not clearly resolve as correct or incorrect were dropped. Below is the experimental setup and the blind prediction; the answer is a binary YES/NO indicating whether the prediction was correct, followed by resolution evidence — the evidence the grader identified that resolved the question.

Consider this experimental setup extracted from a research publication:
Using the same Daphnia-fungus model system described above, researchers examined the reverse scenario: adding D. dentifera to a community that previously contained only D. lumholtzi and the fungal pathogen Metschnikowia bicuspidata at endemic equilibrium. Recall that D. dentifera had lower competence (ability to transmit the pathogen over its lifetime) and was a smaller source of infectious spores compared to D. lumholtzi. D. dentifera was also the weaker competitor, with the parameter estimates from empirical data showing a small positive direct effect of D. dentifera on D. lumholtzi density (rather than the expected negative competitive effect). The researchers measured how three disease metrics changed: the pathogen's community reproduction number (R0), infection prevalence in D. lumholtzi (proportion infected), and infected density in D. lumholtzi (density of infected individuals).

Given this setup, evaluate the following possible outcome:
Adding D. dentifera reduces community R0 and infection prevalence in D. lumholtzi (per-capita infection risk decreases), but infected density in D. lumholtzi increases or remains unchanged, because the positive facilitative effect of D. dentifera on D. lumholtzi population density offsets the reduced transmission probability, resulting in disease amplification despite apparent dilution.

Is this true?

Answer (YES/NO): NO